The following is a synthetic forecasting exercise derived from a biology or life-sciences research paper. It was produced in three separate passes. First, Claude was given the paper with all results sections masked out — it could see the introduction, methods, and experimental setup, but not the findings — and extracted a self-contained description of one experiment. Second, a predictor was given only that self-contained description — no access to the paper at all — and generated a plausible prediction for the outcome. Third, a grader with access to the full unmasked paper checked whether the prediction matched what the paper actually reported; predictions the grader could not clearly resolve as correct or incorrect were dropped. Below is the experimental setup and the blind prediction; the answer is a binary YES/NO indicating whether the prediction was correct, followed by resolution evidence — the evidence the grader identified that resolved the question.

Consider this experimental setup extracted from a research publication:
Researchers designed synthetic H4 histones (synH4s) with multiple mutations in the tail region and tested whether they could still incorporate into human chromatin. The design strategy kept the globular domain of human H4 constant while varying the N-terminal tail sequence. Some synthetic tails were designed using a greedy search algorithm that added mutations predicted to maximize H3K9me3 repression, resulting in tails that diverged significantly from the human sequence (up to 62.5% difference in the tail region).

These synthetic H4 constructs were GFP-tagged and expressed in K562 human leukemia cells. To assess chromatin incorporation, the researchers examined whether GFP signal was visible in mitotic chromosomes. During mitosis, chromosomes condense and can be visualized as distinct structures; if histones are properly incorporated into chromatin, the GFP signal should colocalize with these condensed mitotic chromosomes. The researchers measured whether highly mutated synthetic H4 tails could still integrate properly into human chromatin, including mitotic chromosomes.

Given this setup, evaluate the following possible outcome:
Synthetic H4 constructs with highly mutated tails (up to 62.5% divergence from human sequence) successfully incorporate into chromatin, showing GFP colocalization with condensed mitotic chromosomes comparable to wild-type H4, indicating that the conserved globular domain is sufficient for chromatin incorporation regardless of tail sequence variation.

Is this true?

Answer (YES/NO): YES